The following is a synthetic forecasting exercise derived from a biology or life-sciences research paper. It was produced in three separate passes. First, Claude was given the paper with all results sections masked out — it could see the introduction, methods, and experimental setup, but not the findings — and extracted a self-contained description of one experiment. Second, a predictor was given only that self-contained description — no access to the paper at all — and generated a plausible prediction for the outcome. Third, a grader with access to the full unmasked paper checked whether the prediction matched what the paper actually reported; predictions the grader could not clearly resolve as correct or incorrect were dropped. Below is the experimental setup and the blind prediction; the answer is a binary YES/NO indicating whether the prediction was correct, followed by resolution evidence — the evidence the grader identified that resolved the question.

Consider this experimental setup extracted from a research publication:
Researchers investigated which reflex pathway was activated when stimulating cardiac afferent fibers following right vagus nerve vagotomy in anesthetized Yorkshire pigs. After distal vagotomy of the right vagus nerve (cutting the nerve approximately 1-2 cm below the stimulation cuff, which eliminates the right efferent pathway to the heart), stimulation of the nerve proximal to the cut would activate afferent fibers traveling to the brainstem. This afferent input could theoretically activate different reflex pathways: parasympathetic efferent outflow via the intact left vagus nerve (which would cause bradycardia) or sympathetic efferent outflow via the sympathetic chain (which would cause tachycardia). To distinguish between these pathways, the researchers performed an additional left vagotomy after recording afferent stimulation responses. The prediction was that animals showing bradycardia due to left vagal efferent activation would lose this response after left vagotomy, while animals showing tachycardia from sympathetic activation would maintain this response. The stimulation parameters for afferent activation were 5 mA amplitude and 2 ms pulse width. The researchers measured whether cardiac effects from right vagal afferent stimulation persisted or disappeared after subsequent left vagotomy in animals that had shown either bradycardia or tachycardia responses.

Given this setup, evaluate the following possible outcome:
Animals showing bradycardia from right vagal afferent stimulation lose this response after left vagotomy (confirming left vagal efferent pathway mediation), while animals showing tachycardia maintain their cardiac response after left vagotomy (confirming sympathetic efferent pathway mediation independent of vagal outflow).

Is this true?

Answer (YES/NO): YES